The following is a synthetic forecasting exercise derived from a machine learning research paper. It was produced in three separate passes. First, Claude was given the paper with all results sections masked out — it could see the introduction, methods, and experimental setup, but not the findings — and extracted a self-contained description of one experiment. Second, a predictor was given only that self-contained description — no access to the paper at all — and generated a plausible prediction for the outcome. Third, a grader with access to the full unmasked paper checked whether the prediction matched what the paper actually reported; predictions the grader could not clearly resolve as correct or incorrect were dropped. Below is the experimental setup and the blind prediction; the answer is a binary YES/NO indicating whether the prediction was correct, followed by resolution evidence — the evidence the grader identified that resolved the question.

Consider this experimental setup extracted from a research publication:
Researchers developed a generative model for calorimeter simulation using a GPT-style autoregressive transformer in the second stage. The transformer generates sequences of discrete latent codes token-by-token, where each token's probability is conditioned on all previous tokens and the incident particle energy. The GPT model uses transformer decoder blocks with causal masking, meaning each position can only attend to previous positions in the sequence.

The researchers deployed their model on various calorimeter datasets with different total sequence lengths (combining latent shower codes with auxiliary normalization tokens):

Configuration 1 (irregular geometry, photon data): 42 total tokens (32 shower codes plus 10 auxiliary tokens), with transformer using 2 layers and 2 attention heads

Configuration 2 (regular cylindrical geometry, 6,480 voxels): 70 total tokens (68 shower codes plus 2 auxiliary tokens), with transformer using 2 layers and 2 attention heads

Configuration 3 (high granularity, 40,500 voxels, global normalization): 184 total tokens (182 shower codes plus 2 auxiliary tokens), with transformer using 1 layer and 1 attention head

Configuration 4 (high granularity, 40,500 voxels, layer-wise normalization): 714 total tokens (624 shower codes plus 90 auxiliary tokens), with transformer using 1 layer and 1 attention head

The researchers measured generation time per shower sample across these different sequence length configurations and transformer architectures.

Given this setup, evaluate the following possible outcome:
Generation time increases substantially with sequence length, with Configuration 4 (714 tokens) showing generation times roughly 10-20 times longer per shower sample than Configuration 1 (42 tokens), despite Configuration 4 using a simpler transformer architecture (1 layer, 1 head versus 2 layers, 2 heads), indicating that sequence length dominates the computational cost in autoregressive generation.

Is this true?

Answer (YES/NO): NO